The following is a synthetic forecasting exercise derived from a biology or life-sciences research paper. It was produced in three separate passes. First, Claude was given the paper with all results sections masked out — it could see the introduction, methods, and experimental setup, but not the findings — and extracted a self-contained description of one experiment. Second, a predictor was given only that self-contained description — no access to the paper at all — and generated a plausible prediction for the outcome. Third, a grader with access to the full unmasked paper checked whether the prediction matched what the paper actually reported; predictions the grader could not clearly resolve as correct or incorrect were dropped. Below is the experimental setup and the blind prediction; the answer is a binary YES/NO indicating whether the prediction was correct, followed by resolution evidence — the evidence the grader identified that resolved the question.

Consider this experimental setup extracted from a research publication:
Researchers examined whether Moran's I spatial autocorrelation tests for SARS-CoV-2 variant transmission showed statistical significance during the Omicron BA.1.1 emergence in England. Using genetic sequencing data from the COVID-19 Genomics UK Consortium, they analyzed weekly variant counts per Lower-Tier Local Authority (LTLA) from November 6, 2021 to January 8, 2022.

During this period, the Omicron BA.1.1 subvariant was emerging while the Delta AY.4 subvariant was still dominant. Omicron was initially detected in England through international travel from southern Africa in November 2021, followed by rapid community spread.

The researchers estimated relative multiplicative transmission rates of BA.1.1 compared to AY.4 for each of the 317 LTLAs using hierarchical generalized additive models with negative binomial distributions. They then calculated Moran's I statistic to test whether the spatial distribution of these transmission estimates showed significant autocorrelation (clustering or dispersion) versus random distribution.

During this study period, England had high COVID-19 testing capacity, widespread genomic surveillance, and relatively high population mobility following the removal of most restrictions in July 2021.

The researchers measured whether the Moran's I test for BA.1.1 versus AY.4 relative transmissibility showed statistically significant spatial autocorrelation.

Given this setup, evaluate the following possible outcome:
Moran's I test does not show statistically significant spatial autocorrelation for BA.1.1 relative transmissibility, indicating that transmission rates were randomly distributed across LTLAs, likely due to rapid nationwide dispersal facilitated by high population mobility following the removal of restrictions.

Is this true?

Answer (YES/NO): NO